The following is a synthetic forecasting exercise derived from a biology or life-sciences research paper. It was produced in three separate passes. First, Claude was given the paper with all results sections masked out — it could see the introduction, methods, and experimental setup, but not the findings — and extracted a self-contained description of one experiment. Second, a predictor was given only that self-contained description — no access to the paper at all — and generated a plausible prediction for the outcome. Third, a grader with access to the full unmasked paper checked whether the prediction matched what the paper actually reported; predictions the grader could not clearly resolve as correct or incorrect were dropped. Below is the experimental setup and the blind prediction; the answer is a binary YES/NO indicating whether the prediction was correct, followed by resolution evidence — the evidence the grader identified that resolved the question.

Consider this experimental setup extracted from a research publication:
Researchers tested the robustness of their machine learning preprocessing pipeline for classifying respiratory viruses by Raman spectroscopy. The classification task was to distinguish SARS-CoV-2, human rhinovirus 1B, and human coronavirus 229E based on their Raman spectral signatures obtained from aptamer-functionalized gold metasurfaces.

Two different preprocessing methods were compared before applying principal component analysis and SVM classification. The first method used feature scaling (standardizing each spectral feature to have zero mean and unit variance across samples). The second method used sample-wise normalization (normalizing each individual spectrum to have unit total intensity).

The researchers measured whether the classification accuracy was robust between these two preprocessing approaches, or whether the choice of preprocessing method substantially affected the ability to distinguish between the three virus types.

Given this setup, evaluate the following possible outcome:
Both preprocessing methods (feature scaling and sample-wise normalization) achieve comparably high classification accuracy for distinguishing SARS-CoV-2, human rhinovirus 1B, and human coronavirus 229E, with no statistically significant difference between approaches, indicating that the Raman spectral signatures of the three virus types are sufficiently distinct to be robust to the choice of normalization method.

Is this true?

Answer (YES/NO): YES